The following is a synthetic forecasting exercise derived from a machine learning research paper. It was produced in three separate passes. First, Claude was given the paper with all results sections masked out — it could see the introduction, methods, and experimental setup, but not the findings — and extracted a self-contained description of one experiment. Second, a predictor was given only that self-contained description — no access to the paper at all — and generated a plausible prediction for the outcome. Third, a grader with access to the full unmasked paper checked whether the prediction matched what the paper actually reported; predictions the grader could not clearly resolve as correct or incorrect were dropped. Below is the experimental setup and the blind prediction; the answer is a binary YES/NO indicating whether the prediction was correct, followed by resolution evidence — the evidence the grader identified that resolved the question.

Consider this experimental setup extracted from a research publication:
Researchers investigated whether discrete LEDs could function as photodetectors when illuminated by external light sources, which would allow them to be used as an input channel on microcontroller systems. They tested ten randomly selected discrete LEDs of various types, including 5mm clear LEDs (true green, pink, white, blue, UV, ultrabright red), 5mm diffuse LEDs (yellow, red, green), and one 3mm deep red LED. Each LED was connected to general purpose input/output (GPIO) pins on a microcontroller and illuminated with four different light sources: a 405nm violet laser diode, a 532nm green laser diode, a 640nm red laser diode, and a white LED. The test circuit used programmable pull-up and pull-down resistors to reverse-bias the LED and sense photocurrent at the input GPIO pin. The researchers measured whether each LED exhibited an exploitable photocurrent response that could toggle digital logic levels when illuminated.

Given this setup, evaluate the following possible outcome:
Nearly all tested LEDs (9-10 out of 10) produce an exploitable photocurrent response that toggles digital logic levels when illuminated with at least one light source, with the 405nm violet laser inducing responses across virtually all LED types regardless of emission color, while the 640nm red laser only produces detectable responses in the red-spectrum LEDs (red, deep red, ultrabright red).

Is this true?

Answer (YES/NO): NO